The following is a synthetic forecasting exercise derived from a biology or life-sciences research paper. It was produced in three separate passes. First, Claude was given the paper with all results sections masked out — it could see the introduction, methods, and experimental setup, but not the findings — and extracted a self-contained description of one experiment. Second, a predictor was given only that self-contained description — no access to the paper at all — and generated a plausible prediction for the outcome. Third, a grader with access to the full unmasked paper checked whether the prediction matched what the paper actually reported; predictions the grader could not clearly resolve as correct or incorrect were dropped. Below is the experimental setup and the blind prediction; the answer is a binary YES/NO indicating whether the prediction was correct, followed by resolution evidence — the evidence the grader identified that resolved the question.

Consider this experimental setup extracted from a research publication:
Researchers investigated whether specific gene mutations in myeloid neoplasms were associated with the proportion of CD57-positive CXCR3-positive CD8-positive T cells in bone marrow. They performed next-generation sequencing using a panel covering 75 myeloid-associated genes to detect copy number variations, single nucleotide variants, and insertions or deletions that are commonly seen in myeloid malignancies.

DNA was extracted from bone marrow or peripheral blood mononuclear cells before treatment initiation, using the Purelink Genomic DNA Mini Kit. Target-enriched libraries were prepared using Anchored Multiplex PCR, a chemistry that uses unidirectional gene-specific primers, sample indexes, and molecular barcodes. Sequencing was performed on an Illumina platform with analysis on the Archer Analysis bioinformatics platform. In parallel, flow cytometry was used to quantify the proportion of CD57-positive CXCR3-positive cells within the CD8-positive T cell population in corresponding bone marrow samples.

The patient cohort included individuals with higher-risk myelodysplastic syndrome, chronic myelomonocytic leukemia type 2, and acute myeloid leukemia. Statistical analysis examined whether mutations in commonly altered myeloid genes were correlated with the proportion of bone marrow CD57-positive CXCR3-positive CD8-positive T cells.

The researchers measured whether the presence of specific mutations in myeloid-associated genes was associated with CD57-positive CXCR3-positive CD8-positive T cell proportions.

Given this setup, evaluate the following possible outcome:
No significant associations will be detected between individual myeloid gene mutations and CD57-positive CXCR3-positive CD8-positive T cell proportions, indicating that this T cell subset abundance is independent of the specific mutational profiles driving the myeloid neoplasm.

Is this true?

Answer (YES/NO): YES